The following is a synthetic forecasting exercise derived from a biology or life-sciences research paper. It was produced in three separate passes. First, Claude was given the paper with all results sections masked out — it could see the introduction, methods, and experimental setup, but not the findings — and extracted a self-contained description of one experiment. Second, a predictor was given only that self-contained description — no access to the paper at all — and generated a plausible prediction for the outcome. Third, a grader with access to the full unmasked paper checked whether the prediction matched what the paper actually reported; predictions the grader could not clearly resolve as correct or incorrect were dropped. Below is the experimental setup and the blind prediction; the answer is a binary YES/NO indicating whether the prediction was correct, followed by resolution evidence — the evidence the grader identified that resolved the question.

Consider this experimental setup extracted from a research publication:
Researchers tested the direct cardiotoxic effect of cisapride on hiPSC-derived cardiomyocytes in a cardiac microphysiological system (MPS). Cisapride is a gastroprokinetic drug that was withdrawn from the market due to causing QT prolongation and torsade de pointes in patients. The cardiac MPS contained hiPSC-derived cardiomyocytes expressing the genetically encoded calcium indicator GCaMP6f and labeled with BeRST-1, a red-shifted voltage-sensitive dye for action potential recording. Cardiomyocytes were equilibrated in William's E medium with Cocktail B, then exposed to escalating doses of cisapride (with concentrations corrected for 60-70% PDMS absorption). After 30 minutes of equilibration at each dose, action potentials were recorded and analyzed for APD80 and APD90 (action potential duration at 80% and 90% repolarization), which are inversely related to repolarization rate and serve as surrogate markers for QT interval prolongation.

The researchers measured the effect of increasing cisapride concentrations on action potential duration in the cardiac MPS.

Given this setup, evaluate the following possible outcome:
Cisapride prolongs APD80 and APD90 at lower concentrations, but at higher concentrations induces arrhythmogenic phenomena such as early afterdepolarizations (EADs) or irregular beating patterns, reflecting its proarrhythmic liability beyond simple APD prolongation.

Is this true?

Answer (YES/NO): NO